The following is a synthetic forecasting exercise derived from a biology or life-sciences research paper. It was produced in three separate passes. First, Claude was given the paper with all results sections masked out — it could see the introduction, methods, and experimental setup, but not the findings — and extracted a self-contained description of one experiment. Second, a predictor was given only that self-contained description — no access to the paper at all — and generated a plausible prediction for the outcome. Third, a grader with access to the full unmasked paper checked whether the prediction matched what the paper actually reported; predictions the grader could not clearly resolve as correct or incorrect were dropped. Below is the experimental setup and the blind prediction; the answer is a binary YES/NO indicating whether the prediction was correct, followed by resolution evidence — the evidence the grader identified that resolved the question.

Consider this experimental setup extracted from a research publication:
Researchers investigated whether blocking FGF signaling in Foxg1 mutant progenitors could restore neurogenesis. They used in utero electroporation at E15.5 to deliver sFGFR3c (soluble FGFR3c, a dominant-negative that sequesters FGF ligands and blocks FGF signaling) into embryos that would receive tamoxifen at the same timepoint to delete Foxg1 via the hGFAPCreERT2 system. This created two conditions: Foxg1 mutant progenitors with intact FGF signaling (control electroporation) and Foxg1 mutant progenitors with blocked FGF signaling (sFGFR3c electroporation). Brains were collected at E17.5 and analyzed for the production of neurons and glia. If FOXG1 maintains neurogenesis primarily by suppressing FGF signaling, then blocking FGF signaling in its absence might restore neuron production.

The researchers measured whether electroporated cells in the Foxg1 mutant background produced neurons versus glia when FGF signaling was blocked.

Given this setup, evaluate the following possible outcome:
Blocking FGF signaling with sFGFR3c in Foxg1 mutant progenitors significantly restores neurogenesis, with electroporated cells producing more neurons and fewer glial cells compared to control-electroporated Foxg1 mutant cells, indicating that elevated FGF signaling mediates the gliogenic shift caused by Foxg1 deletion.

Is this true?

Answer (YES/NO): NO